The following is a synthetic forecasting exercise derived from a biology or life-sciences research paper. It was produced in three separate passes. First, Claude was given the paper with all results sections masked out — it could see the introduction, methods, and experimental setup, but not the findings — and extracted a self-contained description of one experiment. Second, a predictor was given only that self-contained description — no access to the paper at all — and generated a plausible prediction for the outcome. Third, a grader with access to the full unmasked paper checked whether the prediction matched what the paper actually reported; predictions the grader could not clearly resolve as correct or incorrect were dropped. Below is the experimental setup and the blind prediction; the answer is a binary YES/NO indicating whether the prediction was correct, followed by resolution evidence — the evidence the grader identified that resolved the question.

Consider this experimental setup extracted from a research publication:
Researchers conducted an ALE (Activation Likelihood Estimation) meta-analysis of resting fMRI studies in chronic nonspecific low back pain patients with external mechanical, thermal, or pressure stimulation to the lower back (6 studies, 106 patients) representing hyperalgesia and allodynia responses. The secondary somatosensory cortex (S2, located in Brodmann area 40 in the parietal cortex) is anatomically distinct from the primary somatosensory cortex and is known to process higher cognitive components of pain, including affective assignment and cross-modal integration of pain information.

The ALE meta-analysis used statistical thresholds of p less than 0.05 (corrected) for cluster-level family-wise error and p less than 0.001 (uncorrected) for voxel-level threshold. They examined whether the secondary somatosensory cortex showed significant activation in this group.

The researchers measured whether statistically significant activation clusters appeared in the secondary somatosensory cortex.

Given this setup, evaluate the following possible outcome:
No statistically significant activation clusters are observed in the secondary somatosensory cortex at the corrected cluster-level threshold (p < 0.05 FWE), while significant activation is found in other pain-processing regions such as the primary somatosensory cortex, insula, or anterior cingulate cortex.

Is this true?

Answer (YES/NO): NO